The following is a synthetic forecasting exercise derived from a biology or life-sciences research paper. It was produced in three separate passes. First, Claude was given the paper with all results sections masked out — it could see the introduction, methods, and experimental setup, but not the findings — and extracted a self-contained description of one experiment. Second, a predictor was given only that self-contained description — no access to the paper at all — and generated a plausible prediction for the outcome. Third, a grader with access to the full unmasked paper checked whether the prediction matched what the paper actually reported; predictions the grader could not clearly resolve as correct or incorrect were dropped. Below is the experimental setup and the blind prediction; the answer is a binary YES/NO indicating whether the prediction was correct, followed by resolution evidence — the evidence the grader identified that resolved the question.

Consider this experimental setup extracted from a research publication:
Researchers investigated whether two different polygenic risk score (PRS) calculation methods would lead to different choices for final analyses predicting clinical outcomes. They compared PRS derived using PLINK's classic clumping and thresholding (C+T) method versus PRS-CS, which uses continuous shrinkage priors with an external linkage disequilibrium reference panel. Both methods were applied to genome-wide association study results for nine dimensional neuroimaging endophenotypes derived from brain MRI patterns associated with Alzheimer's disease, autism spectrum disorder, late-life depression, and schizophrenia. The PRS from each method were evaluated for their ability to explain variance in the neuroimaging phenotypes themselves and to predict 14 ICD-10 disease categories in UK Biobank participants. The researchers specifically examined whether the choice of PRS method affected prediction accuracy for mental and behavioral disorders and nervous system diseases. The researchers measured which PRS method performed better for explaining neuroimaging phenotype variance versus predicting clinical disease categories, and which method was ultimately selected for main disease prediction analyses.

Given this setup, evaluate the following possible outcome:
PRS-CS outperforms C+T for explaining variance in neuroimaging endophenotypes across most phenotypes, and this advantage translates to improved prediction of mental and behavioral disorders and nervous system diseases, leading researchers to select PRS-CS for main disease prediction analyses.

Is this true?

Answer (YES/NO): NO